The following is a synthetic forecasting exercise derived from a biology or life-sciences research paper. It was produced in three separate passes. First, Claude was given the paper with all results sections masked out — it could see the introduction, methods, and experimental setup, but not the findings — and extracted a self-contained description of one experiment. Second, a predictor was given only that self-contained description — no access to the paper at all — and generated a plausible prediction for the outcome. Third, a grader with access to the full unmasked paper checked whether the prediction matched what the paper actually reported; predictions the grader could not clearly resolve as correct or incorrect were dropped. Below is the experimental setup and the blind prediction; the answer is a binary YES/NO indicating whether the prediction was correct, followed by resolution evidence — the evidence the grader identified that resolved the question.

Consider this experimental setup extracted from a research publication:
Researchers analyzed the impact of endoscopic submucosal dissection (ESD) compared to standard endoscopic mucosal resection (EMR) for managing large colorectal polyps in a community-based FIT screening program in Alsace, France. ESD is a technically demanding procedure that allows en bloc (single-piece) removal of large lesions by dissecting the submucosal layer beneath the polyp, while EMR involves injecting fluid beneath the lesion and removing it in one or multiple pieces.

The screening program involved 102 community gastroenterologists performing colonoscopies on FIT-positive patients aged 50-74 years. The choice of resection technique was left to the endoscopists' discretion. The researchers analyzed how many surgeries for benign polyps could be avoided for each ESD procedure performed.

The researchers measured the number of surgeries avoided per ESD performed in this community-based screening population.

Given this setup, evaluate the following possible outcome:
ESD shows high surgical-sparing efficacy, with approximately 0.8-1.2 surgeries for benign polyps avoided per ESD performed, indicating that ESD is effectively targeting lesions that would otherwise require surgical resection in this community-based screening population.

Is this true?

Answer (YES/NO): NO